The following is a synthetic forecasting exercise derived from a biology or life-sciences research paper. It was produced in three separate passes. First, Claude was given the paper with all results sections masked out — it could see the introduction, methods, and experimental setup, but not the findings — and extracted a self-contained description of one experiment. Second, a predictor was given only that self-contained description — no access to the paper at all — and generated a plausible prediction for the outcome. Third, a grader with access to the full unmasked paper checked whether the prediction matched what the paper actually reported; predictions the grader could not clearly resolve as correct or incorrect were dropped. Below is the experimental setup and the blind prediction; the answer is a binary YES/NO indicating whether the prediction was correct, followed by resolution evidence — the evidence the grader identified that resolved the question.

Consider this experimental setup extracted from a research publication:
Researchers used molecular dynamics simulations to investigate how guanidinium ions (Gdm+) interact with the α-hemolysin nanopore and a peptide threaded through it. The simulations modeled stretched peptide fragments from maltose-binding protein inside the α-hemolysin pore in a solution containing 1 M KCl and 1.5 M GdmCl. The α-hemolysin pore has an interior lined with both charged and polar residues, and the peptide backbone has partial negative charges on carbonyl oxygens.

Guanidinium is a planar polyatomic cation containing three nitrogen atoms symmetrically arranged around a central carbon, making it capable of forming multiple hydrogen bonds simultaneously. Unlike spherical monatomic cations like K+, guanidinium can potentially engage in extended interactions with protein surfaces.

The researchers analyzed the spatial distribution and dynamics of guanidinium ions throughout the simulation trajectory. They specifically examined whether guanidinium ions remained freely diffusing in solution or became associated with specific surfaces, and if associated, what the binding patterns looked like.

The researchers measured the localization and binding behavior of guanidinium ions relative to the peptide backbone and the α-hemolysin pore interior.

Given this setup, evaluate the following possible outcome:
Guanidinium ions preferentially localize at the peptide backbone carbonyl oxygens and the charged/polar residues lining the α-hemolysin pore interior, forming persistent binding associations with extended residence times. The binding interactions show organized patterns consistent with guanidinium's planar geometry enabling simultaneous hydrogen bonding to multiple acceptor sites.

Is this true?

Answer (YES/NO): NO